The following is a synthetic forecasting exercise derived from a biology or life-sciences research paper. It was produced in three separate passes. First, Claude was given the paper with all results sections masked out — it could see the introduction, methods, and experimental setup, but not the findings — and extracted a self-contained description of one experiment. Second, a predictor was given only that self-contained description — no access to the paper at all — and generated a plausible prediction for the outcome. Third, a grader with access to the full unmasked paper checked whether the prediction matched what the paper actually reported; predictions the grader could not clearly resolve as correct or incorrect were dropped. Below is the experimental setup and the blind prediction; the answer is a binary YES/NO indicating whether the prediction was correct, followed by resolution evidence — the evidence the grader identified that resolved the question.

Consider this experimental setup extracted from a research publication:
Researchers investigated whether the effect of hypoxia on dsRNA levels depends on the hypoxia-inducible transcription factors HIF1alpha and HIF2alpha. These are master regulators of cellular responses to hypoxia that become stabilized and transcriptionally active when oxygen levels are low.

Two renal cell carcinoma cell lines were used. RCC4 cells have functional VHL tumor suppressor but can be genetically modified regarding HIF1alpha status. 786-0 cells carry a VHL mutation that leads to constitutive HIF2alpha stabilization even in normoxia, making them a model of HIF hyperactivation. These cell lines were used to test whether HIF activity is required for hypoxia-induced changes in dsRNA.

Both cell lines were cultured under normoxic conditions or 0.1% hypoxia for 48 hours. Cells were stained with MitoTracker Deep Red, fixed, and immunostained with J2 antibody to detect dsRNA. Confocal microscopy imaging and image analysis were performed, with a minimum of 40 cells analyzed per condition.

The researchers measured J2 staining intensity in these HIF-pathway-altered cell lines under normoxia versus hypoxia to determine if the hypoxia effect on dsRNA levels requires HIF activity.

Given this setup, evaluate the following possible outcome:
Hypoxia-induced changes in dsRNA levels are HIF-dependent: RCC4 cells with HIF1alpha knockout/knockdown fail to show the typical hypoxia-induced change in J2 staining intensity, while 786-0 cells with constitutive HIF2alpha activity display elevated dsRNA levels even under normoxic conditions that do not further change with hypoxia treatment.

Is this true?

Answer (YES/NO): NO